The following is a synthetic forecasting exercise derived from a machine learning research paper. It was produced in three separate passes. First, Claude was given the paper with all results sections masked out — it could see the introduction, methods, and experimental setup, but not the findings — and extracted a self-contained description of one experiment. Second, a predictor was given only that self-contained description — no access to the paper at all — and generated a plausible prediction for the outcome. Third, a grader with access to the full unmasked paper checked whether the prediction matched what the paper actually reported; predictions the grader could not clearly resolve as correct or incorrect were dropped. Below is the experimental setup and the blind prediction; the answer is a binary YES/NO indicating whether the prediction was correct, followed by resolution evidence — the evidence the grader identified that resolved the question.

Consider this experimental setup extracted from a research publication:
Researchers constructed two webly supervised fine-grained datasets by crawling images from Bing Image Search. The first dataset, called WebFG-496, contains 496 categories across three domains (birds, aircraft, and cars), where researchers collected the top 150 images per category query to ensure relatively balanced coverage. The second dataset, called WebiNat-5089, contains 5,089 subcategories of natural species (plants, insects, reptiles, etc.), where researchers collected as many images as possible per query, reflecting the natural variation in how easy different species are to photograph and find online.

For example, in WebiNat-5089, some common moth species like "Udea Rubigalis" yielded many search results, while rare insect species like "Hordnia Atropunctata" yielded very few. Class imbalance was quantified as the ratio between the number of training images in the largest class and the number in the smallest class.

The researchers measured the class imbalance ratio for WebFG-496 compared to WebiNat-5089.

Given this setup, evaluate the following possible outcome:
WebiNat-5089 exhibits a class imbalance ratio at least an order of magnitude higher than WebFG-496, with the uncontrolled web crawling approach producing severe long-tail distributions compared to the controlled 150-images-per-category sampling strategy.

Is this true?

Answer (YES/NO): YES